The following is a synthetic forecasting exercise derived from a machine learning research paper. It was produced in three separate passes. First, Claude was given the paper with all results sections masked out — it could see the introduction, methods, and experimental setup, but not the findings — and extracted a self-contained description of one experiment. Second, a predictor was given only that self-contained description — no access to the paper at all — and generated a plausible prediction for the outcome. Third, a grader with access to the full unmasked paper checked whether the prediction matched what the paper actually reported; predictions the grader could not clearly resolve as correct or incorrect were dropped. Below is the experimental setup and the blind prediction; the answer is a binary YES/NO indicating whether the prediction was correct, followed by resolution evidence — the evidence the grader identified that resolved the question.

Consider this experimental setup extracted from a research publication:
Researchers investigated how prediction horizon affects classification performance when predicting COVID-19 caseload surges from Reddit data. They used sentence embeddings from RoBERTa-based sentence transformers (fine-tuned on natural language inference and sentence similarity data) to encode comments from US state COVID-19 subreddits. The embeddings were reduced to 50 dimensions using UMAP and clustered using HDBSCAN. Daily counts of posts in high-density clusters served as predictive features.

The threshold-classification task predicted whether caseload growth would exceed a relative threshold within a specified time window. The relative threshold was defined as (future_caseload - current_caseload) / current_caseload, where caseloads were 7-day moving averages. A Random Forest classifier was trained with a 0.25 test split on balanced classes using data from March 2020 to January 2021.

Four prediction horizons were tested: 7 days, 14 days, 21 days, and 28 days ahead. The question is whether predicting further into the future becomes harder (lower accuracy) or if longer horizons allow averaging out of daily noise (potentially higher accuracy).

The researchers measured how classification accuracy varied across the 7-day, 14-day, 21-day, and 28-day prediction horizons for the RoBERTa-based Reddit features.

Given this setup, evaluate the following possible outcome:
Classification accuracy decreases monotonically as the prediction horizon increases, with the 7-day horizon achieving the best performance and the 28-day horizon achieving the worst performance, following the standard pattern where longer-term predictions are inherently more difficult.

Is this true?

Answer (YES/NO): YES